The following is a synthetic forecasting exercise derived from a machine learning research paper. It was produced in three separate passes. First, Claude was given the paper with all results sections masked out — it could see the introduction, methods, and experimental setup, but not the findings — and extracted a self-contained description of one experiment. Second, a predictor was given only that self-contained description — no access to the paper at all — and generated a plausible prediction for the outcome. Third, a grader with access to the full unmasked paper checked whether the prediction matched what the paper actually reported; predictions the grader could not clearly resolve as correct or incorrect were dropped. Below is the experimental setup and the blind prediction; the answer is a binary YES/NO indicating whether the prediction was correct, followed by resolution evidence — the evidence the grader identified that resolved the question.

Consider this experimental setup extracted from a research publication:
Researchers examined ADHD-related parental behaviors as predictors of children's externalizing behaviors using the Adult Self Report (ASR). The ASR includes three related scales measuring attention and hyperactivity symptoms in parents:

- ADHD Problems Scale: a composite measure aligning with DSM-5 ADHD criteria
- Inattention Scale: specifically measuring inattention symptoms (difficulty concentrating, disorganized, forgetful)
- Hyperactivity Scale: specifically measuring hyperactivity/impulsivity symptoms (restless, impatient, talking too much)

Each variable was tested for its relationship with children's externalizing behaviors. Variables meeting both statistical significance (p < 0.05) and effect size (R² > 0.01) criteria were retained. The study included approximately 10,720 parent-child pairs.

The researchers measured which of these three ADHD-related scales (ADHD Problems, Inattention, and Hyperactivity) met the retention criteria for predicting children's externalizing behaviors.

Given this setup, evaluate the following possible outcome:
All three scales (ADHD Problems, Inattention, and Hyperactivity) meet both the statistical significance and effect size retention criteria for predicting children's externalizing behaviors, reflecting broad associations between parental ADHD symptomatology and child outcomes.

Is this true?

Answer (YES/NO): YES